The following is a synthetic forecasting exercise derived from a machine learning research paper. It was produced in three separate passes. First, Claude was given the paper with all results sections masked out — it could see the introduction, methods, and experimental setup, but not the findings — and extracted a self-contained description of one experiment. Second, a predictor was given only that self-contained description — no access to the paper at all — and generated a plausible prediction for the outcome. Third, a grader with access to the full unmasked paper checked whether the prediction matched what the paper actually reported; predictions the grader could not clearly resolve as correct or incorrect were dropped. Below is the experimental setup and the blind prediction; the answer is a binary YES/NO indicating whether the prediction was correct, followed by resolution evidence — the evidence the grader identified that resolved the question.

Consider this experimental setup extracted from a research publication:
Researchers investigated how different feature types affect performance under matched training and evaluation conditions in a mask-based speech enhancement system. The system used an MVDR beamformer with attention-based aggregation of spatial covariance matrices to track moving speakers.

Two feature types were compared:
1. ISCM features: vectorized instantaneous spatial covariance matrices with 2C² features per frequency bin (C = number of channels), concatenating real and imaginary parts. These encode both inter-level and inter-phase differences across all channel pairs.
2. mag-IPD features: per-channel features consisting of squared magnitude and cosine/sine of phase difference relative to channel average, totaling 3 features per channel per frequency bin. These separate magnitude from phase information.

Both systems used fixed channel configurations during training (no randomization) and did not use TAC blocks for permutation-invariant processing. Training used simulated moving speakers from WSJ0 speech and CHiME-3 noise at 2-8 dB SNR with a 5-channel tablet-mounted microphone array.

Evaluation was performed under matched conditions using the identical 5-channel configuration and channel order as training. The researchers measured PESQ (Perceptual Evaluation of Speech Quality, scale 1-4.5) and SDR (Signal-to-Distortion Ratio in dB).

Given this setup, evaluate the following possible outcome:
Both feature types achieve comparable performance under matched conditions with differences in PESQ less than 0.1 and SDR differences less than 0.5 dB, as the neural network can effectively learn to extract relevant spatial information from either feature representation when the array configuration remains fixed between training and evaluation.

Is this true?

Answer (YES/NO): YES